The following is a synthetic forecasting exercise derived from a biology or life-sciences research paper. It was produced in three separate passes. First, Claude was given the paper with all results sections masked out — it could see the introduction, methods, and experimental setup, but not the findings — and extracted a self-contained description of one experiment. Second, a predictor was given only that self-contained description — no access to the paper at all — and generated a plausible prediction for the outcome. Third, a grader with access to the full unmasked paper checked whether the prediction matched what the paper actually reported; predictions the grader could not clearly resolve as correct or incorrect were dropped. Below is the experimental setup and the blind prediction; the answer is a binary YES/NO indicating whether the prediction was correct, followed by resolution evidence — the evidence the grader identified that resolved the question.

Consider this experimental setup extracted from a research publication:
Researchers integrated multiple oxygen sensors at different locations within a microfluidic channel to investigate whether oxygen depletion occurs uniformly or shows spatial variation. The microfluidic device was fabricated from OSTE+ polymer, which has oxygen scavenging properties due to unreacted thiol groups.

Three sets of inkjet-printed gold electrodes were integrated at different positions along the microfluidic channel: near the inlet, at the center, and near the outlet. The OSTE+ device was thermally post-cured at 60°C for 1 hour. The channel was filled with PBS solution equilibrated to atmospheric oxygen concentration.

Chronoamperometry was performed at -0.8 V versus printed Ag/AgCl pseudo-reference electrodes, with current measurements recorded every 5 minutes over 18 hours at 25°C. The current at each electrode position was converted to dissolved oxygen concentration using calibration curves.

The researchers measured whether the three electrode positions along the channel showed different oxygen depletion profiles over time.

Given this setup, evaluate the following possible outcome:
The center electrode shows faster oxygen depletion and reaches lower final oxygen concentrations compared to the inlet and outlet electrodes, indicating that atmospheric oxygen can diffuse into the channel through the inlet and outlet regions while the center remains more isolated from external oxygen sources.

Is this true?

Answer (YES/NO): NO